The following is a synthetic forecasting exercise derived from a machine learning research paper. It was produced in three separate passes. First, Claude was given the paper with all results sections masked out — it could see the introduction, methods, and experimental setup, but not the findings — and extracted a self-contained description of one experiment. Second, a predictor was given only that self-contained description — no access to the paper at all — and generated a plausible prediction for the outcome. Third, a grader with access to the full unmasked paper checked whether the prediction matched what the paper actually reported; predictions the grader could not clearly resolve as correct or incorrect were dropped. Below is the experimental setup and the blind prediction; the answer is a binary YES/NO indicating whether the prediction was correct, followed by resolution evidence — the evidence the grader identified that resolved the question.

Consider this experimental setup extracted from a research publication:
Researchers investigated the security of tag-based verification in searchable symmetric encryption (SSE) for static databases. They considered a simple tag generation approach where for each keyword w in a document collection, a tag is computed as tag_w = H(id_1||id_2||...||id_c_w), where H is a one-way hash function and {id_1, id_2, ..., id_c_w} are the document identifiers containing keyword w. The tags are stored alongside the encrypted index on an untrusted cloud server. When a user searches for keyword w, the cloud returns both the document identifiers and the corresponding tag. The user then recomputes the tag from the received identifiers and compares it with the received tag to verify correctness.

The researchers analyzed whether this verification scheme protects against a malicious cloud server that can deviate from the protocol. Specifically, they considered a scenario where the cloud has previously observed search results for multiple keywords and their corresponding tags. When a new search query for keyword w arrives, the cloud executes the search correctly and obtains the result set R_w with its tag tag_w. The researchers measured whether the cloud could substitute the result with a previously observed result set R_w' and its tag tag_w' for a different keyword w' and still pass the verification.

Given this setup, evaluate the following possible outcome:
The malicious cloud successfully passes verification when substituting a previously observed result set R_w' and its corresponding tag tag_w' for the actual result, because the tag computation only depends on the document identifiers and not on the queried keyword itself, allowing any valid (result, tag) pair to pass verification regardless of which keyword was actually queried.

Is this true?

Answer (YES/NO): YES